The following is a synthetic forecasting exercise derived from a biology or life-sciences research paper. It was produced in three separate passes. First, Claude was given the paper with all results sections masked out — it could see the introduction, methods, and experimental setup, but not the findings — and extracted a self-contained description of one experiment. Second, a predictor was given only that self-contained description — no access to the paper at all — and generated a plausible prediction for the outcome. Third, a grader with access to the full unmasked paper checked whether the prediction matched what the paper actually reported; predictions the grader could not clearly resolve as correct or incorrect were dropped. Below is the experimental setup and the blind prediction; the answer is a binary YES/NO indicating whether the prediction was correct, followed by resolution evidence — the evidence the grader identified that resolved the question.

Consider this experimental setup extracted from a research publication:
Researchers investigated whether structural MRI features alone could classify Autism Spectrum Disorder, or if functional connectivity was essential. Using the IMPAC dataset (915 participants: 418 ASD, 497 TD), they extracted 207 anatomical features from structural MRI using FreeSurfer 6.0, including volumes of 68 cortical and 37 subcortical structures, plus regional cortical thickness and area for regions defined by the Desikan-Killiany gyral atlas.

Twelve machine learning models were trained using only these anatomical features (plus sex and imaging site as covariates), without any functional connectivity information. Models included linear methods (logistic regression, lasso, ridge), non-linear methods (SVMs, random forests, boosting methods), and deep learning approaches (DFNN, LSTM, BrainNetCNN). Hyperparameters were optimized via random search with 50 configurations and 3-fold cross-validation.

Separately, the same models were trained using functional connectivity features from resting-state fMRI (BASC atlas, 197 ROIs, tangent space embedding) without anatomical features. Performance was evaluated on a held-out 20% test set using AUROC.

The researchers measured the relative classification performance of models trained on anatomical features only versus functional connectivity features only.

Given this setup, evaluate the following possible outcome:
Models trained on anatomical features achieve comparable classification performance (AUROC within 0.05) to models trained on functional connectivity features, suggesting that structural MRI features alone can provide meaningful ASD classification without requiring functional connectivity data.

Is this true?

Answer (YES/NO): NO